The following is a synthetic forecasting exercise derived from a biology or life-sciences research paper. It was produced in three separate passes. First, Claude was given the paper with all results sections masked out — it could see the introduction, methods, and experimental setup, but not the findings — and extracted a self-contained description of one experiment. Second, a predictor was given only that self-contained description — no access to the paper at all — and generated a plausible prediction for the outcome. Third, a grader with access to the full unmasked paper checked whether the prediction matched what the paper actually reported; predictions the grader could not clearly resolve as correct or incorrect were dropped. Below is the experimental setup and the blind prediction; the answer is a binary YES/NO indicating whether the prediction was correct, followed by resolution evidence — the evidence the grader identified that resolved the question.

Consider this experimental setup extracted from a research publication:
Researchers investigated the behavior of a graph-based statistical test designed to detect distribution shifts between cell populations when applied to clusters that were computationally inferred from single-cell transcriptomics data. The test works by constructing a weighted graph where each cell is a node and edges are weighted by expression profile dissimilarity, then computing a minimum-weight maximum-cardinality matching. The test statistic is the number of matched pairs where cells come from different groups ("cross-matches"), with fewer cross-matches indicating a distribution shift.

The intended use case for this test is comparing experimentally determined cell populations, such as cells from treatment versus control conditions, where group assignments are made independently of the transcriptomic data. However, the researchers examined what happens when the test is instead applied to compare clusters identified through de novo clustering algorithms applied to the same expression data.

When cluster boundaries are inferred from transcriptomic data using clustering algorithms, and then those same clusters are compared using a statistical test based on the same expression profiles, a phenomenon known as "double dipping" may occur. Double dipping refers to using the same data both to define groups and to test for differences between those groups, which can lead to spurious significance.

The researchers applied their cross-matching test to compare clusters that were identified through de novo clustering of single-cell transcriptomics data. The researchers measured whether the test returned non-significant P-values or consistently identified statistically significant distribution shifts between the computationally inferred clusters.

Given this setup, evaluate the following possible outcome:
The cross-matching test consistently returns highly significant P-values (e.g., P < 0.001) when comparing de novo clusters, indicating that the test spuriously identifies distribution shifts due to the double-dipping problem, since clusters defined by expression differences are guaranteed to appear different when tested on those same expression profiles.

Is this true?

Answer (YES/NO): YES